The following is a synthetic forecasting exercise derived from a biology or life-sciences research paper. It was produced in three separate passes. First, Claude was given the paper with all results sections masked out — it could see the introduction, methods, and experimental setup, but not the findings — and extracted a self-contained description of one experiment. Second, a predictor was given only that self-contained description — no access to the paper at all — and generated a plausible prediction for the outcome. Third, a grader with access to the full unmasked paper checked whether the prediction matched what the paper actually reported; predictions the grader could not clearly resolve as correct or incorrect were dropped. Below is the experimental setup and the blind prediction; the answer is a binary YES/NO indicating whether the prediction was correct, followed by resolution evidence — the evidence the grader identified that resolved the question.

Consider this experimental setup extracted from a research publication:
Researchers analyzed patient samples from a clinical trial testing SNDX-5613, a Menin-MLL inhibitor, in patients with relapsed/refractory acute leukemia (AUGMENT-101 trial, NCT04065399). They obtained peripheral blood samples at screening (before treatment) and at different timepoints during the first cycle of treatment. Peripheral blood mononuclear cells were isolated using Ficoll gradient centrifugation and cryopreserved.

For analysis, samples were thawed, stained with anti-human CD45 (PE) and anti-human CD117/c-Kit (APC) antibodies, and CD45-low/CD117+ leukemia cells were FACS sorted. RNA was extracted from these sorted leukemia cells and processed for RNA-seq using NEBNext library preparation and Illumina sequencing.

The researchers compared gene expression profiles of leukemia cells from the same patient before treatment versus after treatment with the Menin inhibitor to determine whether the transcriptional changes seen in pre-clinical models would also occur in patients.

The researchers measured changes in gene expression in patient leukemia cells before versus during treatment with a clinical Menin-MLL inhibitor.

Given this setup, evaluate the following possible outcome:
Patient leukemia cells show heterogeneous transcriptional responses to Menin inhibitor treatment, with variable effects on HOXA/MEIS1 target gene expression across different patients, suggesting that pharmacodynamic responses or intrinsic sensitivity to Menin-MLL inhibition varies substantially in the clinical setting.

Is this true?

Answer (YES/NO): NO